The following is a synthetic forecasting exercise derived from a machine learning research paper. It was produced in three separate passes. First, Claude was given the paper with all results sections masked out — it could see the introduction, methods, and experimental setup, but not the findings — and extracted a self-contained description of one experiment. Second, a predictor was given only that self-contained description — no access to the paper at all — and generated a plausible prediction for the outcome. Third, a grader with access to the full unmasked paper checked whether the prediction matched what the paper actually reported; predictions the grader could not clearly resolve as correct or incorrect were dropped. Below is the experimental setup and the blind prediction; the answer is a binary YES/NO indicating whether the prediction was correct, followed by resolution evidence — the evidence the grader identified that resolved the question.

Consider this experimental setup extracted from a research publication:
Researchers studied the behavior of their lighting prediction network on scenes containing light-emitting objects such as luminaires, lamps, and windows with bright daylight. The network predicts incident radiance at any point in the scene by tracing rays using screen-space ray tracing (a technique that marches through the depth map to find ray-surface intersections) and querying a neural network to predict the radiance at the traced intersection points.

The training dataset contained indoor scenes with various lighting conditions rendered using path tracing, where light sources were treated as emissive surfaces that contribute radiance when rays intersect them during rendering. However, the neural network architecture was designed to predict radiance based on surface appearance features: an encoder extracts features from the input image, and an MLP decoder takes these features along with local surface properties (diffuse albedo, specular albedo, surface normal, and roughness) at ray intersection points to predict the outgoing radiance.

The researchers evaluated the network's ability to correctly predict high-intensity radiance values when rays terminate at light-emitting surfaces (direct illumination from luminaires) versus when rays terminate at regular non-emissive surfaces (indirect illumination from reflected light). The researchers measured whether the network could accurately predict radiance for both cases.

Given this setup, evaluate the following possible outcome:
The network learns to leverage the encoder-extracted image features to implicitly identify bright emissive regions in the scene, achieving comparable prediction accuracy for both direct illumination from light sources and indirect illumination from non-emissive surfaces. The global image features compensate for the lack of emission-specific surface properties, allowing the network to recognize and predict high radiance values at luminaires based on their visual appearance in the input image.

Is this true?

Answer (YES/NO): NO